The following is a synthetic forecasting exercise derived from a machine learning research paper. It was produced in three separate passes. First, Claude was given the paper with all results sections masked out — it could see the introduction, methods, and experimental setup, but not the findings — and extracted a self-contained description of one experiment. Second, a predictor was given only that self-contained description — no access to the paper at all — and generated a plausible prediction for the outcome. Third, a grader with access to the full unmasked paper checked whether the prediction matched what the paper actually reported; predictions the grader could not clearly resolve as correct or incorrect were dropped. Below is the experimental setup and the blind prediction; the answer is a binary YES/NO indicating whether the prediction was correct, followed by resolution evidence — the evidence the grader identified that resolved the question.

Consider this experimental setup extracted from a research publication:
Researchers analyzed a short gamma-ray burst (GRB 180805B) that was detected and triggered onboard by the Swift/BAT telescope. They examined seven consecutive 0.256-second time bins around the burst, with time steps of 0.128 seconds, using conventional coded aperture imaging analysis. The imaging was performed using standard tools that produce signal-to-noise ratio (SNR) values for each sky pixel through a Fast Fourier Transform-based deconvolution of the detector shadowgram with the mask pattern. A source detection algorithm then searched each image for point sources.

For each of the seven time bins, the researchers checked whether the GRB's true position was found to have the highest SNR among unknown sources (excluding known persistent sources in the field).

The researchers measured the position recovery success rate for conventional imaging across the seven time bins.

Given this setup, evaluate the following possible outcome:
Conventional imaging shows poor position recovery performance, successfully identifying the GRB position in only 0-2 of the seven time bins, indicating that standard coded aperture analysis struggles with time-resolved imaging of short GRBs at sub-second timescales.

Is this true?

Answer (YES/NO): NO